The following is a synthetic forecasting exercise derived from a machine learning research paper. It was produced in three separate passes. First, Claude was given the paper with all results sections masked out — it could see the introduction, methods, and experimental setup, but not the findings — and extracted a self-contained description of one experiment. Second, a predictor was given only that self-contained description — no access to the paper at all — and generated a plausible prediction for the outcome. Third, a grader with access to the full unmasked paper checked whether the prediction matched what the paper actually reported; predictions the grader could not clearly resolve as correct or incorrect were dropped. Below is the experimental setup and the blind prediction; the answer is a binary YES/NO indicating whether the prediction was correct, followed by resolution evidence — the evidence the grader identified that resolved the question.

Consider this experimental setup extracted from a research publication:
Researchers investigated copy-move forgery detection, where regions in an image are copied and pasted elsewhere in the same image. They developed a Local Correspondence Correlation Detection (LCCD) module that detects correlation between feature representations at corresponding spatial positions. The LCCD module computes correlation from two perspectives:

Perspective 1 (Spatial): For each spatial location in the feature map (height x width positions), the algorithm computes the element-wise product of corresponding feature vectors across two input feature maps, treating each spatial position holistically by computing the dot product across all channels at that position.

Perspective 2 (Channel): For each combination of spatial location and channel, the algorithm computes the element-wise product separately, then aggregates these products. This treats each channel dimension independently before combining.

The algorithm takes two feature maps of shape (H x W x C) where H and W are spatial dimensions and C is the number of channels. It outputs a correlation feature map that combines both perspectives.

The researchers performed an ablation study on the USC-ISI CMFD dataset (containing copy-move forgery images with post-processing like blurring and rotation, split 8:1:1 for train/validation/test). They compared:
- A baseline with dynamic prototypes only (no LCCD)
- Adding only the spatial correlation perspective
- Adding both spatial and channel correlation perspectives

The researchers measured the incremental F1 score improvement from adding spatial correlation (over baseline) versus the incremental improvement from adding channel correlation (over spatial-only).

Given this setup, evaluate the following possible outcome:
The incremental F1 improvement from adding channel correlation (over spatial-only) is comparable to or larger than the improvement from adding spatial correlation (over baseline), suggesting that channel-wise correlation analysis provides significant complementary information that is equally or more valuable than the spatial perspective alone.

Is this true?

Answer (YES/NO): YES